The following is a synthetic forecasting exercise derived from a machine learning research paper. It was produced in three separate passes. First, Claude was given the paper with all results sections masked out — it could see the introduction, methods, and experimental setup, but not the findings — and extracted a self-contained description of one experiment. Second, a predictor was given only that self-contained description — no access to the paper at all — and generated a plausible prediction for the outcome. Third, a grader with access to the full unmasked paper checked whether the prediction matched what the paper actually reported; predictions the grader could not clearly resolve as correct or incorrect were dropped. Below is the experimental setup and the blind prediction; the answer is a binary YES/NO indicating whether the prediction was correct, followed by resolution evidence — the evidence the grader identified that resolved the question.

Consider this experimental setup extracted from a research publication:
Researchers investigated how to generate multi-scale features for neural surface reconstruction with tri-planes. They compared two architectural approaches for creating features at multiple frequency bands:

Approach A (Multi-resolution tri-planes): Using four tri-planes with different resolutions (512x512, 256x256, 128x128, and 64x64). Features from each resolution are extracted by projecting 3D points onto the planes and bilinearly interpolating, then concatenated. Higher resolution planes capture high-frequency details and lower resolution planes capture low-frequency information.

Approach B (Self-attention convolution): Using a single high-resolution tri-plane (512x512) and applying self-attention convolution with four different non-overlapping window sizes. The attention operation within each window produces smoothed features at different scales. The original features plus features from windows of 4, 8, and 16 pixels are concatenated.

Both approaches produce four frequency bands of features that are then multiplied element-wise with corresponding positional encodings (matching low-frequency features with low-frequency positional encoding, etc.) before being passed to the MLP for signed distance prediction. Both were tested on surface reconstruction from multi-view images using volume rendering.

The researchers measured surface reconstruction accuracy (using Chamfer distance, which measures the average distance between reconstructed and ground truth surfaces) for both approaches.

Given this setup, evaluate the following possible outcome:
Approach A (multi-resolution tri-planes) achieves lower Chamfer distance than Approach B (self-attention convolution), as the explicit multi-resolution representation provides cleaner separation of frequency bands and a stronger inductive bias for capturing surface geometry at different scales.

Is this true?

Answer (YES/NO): NO